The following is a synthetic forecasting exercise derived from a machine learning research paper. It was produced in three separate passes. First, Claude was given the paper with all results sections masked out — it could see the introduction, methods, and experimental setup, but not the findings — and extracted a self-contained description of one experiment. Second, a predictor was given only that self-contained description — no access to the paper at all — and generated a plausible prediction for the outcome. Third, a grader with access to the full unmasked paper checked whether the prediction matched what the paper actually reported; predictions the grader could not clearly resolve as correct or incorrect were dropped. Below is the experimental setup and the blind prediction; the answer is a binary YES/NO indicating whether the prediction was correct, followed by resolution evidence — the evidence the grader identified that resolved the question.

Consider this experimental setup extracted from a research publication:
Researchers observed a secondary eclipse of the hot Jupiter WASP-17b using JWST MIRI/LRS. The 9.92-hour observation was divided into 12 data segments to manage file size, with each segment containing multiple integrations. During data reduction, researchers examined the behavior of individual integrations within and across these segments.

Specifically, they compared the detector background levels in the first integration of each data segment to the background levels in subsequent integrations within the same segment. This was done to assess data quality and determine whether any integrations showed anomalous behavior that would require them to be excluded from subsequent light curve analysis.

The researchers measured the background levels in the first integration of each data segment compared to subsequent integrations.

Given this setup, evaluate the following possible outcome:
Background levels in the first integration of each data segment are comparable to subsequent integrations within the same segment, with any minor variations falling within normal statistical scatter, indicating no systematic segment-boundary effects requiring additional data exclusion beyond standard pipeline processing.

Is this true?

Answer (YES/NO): NO